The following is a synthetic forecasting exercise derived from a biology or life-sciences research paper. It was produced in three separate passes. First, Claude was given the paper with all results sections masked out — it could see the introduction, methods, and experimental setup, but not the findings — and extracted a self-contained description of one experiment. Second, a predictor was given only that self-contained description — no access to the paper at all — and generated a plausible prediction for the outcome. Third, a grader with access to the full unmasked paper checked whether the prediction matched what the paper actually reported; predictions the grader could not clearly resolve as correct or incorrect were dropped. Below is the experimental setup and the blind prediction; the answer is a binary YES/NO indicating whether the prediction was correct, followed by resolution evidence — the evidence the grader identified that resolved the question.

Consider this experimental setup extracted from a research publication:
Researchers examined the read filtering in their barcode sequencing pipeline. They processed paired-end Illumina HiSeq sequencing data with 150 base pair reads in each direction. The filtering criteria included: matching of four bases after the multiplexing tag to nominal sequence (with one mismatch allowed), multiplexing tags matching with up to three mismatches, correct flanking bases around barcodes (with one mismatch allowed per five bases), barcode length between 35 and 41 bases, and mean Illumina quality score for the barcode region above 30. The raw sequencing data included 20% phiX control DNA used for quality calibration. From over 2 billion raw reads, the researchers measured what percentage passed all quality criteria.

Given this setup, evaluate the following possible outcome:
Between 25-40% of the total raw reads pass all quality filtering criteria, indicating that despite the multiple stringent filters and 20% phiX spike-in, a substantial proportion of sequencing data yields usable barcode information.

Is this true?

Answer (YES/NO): NO